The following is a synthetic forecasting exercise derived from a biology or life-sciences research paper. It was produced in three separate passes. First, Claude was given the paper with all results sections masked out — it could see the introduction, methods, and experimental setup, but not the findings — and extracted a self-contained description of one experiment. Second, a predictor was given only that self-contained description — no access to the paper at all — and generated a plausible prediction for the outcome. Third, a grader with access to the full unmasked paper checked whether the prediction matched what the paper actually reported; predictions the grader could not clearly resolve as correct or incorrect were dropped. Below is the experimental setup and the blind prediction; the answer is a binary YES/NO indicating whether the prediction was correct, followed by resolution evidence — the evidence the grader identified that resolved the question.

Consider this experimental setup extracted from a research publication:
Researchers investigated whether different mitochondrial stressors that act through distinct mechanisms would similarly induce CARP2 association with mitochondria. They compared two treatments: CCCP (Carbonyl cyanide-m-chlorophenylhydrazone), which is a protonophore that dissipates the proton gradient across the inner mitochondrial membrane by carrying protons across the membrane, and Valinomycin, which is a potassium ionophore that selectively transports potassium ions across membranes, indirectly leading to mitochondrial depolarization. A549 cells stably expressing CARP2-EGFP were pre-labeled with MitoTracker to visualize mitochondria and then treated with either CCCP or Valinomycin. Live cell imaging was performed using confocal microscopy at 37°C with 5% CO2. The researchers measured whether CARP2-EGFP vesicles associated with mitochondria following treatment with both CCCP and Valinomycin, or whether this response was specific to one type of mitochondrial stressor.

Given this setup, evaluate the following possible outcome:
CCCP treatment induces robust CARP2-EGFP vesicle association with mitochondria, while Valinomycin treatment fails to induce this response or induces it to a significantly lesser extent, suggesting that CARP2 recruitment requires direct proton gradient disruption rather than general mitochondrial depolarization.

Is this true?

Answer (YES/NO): NO